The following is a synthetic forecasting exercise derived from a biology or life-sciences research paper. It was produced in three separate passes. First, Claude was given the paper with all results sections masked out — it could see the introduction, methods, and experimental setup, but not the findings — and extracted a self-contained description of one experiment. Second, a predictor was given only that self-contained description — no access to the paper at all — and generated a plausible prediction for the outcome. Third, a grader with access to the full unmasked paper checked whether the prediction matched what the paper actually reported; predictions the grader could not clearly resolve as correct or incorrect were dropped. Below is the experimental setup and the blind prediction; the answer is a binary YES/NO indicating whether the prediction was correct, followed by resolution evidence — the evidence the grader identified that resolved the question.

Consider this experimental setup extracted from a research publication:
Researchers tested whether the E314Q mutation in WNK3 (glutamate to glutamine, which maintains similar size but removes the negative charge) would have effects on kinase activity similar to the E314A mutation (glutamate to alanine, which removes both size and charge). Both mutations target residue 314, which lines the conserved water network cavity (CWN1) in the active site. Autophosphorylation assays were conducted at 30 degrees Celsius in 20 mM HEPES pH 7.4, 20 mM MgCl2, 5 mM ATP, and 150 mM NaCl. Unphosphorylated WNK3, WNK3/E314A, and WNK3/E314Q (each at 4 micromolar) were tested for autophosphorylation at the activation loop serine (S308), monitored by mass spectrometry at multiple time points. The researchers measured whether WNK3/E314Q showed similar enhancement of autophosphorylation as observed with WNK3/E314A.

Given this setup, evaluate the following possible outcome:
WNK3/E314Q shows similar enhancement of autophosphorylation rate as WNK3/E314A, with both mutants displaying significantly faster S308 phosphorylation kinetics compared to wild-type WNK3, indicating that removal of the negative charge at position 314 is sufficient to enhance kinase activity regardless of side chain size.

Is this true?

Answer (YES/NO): YES